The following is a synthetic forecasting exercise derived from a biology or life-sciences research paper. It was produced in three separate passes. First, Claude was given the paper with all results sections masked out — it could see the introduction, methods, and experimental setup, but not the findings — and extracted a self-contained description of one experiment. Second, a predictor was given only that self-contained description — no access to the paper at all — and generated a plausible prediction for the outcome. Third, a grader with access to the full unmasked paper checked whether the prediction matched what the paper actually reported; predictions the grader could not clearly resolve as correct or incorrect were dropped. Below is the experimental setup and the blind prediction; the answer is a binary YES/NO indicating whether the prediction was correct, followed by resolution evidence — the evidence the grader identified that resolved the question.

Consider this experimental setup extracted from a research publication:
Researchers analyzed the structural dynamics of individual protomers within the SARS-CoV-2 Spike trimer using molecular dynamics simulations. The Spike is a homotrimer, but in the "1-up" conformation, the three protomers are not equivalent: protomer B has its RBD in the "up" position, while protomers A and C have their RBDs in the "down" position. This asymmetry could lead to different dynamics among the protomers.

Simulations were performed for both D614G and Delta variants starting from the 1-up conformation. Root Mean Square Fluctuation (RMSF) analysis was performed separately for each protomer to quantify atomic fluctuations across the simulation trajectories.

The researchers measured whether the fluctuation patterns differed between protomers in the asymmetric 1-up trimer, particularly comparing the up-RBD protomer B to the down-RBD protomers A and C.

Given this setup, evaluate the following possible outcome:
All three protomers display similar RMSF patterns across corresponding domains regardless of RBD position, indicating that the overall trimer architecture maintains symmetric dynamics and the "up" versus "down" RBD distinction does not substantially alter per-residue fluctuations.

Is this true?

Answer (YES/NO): NO